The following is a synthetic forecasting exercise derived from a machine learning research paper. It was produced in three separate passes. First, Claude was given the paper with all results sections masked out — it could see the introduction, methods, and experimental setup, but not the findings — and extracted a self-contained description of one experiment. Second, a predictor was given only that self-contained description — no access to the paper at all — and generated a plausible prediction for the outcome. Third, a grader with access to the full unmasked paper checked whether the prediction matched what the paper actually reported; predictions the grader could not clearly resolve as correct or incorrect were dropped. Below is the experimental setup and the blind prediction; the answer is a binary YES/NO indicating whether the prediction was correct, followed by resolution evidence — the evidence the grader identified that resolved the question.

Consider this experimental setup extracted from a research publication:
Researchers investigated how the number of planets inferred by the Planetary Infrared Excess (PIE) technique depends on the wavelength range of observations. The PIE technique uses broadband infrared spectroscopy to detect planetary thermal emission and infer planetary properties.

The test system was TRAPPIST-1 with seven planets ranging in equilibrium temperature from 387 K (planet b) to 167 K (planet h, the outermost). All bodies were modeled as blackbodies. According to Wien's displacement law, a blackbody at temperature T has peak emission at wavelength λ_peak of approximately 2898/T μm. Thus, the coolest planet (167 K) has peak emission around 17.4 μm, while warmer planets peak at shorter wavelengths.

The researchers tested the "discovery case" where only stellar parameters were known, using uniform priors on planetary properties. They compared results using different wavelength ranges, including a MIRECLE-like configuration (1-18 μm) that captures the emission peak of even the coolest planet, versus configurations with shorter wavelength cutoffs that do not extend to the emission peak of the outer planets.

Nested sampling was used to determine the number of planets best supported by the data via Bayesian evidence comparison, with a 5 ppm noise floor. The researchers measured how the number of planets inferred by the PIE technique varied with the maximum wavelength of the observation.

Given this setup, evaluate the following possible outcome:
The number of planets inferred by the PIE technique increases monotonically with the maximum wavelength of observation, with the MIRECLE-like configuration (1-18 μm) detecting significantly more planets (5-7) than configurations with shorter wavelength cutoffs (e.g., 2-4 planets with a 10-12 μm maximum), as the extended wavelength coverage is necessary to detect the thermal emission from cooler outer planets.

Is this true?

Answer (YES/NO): NO